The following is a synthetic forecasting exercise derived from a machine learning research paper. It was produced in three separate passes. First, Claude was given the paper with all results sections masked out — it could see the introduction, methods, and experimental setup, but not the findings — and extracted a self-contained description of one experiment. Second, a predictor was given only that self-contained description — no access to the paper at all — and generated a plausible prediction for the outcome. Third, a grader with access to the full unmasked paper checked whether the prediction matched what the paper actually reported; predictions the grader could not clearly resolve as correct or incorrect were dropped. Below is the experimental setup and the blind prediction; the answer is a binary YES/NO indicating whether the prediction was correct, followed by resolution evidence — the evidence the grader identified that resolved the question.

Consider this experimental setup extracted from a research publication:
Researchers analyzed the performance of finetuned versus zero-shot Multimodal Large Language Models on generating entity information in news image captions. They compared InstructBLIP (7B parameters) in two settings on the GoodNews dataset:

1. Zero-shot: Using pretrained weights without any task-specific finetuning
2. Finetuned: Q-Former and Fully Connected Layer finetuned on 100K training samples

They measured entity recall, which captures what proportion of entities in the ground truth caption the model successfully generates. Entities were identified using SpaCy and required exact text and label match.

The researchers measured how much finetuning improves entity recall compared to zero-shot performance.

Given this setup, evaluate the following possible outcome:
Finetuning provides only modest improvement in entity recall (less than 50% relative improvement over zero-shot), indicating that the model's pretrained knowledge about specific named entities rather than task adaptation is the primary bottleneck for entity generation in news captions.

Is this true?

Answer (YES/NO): NO